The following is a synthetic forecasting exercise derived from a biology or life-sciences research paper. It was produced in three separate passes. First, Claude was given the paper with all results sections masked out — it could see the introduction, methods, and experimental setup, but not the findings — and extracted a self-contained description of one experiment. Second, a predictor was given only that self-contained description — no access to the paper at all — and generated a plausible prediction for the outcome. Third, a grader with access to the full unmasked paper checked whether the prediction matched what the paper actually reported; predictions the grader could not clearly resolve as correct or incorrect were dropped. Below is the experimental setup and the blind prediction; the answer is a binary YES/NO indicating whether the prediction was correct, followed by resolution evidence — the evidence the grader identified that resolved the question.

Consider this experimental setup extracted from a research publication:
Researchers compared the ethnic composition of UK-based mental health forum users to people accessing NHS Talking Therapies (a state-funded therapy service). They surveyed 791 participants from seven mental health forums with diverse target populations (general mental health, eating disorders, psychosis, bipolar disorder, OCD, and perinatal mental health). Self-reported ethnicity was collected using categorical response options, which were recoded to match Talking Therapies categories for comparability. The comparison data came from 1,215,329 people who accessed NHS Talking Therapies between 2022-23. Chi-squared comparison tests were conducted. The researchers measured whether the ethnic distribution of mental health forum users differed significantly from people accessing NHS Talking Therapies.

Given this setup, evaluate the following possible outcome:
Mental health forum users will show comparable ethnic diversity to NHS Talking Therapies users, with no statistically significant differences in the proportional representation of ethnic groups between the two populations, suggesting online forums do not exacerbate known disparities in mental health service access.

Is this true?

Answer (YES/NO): NO